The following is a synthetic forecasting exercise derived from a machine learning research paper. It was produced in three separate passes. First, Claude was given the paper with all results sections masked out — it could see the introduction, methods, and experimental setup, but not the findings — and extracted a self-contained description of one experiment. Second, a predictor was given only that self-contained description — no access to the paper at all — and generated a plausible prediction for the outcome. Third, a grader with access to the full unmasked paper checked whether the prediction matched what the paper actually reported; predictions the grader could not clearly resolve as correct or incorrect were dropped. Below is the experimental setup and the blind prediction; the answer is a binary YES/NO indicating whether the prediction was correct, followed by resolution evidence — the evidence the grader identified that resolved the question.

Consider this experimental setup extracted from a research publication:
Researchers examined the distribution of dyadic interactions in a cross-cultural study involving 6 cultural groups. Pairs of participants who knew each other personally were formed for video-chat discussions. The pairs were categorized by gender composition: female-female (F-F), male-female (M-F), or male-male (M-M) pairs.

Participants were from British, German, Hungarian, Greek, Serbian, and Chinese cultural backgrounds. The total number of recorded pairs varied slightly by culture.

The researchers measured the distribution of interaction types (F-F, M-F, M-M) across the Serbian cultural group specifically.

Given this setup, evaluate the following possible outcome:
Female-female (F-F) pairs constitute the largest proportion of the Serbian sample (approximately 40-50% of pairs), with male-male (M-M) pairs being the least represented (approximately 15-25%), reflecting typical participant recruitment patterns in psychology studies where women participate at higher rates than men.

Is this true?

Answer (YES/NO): NO